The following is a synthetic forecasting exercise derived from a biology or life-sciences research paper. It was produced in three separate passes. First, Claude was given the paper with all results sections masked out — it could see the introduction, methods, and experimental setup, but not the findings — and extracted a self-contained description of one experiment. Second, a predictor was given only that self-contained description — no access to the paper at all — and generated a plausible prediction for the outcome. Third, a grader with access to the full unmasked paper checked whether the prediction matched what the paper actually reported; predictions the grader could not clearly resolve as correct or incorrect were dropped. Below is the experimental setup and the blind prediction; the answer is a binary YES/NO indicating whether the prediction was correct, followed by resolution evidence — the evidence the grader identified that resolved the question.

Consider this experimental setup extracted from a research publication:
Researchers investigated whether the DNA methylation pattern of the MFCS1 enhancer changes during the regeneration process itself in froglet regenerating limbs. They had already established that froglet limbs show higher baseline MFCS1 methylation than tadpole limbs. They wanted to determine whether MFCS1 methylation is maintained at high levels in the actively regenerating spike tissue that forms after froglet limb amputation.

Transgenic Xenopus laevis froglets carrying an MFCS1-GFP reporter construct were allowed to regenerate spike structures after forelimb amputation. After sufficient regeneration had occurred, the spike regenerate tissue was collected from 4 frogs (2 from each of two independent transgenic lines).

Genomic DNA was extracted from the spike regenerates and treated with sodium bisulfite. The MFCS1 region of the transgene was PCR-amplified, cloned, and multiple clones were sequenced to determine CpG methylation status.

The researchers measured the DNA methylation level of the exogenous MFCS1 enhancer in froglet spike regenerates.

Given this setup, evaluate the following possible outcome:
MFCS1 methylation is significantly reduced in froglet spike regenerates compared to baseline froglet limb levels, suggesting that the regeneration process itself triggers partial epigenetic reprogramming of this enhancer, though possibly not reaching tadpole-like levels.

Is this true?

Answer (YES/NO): NO